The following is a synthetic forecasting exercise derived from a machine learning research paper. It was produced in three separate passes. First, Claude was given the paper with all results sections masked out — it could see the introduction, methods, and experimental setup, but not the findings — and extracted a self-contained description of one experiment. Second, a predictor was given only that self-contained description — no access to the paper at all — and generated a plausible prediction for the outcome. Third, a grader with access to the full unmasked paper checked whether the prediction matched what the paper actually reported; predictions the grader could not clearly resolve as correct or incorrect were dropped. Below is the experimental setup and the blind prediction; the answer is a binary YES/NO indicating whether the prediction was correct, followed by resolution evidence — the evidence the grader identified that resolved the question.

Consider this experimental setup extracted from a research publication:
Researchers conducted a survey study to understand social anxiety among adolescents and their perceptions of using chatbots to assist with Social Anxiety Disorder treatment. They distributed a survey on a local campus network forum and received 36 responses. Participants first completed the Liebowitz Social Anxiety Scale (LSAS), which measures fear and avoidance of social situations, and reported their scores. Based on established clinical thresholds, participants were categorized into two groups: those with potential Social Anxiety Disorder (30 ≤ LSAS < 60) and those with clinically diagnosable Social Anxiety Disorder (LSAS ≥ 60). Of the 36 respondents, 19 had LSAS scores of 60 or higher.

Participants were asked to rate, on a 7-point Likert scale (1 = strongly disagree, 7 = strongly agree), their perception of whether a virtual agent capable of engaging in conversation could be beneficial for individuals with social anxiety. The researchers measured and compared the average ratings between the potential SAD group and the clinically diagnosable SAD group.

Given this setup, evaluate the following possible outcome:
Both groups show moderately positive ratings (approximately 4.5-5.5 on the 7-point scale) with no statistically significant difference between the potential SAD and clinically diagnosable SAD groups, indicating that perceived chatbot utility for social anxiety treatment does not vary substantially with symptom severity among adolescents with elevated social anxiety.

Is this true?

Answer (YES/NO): NO